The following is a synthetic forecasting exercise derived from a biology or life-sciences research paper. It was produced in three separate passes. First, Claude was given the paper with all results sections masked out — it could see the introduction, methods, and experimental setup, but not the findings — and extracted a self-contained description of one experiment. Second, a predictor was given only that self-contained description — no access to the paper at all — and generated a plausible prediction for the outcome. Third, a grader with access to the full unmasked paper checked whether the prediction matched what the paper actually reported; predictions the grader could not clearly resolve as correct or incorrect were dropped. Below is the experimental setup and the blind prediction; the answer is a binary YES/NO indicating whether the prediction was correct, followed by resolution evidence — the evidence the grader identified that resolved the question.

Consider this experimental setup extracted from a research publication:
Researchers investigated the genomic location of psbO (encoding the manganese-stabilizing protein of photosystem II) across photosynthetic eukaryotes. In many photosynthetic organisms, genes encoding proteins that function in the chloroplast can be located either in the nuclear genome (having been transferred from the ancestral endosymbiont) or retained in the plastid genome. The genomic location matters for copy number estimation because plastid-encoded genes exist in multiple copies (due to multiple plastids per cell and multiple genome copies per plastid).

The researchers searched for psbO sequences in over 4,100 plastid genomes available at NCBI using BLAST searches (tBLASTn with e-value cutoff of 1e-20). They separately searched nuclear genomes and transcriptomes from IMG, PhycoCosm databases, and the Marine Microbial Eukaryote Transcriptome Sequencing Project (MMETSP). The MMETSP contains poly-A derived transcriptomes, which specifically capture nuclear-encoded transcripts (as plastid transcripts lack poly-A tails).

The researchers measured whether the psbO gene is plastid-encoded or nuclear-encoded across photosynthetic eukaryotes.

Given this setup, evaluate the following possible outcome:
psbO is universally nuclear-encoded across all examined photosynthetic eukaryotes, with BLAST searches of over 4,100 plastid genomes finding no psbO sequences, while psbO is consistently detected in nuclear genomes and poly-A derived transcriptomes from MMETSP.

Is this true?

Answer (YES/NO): NO